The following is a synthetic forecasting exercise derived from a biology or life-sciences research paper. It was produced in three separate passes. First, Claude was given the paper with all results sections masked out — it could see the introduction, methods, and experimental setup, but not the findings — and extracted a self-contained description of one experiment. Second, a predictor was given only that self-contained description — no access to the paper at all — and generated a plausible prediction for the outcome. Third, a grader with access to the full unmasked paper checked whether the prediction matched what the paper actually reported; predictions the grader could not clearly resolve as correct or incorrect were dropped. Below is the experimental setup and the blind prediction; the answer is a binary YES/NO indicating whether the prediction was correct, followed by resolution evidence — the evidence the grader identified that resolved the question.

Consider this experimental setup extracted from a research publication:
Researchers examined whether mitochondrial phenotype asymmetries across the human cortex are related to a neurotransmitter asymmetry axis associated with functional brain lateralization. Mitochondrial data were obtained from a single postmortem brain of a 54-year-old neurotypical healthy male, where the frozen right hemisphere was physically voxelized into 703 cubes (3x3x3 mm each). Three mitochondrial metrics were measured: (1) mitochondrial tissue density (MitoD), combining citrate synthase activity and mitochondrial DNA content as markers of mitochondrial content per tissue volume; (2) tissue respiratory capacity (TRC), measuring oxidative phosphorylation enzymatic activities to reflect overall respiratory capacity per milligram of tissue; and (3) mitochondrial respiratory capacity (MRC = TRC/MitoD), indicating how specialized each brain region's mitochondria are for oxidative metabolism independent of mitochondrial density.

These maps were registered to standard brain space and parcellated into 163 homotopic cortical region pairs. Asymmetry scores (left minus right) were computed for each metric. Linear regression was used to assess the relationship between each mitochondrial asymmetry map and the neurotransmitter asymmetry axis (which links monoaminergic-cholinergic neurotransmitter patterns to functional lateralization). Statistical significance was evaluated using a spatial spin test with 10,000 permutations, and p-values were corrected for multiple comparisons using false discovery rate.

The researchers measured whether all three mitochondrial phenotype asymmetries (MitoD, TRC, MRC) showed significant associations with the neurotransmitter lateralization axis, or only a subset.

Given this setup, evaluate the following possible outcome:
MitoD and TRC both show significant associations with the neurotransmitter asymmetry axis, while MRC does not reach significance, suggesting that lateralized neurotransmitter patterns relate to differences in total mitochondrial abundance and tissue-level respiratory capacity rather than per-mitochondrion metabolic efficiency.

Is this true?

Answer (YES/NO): NO